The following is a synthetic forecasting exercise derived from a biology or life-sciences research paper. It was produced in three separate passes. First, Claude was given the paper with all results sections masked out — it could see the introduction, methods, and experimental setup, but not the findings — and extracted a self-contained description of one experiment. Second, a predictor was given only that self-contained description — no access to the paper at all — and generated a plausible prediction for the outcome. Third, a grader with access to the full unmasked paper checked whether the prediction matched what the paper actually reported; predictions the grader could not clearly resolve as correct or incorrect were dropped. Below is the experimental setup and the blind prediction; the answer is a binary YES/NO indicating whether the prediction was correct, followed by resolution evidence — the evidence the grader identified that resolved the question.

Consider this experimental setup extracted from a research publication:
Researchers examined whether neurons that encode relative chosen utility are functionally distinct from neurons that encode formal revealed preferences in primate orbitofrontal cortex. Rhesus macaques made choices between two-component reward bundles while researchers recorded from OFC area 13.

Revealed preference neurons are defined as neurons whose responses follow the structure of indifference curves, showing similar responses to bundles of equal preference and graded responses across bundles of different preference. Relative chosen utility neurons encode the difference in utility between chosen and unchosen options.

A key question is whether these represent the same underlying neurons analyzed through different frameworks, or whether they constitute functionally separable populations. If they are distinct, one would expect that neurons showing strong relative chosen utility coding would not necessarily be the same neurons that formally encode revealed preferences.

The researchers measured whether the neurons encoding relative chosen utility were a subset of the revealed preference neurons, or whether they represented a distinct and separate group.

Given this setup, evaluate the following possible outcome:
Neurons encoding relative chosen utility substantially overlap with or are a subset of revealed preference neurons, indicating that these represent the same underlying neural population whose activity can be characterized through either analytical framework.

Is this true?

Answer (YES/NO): NO